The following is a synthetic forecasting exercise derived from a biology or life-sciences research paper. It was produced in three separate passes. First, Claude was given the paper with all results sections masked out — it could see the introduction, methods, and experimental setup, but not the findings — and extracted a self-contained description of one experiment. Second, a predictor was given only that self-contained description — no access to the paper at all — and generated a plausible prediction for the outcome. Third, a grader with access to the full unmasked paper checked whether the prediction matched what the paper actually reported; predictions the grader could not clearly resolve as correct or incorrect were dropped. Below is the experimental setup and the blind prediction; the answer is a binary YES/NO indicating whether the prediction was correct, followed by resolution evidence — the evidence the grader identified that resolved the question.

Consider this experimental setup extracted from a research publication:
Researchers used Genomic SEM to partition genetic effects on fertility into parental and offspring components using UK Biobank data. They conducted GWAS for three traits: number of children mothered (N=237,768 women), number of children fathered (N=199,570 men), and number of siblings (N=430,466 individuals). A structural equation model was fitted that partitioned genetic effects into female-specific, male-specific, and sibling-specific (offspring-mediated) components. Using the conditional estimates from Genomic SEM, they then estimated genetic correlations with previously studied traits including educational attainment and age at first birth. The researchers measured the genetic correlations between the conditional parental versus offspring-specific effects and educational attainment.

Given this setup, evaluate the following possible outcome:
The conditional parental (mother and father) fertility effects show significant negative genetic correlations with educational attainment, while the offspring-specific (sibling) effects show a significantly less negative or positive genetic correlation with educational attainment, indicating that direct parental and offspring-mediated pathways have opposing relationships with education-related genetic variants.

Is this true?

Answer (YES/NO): NO